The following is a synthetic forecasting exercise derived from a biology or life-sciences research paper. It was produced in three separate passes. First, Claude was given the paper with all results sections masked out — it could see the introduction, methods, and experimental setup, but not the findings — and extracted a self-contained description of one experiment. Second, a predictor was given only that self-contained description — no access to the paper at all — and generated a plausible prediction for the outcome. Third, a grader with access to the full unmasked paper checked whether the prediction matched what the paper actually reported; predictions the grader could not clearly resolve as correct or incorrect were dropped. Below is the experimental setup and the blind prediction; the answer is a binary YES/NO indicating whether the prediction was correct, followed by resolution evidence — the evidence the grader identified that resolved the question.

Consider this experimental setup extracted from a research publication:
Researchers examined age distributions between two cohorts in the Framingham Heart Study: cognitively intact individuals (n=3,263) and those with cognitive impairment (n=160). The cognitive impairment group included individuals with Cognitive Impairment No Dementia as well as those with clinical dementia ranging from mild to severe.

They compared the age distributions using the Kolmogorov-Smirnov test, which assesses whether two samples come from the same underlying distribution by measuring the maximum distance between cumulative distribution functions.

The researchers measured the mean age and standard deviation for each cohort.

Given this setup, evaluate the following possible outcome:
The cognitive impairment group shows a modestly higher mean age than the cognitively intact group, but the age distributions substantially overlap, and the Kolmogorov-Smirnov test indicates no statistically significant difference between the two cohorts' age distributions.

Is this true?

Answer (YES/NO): NO